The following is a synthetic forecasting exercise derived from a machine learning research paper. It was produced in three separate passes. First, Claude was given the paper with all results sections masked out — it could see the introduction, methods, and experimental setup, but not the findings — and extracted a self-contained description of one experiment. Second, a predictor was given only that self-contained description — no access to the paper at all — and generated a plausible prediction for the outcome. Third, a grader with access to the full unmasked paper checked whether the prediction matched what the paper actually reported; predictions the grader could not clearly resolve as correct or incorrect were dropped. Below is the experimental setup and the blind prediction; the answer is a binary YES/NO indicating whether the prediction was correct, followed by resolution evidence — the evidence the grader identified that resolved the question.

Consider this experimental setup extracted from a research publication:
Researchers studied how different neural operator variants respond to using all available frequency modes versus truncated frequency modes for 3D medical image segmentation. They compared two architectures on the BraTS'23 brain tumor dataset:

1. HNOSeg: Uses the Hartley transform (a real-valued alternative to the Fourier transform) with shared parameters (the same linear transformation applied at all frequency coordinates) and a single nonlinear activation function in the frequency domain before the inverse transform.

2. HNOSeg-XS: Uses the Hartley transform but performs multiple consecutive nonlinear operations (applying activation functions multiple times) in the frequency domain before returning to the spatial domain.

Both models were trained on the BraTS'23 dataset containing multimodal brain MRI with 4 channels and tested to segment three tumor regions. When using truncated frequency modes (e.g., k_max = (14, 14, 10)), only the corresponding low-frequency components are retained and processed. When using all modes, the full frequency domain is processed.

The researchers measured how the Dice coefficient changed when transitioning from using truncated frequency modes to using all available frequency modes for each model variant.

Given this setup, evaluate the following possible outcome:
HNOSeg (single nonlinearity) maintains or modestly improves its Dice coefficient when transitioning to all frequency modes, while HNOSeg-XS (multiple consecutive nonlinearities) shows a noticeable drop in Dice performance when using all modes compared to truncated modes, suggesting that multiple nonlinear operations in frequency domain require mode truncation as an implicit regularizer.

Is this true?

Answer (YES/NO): NO